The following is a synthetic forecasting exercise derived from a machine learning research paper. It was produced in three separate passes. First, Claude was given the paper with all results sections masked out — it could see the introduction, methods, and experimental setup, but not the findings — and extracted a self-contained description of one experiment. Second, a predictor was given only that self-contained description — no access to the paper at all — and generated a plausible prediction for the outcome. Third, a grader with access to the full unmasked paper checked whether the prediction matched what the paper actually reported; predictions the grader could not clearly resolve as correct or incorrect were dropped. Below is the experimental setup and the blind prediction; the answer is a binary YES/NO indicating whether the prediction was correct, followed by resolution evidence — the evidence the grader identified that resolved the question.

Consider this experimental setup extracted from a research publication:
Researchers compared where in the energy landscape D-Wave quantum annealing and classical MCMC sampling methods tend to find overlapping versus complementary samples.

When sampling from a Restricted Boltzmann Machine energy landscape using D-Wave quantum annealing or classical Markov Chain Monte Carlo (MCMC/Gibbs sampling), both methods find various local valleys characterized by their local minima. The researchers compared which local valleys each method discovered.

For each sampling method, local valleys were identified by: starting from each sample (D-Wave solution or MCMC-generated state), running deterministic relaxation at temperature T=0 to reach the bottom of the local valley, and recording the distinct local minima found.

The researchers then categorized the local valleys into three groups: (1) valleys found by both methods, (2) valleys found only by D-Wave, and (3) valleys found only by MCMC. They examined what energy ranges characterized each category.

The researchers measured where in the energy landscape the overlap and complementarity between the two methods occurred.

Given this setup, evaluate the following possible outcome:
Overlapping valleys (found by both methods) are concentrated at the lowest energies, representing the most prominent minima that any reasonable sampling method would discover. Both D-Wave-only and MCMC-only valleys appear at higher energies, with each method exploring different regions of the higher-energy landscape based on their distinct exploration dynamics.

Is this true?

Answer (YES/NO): YES